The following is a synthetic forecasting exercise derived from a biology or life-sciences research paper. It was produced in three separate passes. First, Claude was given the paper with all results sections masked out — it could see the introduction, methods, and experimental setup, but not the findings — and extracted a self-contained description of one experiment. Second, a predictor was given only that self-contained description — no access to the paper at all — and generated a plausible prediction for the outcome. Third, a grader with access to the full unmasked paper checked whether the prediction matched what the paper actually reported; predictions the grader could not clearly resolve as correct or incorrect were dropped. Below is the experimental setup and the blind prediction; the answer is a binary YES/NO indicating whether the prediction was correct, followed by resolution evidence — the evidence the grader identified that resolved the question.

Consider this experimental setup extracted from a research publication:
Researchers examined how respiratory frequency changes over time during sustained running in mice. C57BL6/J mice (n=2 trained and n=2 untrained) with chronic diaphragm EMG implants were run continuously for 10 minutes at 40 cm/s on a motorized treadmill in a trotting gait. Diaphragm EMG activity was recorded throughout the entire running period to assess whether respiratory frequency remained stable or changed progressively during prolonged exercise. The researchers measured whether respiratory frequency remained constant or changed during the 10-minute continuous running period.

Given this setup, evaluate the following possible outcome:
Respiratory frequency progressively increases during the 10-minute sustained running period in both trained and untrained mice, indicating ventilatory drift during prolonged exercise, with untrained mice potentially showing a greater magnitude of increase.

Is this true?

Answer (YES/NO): NO